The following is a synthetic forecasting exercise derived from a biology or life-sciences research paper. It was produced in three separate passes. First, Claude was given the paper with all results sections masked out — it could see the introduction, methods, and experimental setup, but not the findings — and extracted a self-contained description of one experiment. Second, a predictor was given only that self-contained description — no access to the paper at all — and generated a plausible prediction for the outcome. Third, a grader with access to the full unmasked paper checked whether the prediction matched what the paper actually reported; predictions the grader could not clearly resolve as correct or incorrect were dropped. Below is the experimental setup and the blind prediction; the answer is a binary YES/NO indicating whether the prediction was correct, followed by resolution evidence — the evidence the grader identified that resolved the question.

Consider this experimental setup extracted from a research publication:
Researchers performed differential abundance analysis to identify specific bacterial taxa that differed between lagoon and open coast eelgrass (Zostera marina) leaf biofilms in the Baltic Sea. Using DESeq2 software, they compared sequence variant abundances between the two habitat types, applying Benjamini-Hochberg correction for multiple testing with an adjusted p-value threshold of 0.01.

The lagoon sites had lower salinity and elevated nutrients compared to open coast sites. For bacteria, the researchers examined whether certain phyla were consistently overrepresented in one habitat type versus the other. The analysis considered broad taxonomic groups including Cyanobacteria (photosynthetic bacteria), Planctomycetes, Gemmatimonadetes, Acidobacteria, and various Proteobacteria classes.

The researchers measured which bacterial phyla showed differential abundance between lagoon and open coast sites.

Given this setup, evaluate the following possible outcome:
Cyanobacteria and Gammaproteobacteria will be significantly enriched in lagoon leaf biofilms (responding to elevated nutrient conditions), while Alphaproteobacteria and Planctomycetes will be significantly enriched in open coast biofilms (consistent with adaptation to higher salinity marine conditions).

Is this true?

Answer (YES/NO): NO